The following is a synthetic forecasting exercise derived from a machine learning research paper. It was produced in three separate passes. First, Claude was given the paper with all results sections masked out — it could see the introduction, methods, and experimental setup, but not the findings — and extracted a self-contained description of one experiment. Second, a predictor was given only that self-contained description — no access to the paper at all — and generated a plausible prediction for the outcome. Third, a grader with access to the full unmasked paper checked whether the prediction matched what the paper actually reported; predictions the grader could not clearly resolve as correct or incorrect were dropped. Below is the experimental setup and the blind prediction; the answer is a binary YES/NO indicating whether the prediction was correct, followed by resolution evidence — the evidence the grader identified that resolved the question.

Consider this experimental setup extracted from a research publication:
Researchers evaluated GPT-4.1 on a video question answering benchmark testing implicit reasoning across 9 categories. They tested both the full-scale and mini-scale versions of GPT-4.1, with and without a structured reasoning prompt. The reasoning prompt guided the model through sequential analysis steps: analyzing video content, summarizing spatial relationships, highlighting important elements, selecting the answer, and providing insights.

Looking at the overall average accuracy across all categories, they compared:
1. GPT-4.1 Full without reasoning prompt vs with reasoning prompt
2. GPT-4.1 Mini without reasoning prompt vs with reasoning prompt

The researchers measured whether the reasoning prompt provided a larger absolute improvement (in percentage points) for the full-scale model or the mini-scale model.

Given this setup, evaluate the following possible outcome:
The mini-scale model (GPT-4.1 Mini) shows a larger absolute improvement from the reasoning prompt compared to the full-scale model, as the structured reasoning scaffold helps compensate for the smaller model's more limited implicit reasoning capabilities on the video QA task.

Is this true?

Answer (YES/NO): YES